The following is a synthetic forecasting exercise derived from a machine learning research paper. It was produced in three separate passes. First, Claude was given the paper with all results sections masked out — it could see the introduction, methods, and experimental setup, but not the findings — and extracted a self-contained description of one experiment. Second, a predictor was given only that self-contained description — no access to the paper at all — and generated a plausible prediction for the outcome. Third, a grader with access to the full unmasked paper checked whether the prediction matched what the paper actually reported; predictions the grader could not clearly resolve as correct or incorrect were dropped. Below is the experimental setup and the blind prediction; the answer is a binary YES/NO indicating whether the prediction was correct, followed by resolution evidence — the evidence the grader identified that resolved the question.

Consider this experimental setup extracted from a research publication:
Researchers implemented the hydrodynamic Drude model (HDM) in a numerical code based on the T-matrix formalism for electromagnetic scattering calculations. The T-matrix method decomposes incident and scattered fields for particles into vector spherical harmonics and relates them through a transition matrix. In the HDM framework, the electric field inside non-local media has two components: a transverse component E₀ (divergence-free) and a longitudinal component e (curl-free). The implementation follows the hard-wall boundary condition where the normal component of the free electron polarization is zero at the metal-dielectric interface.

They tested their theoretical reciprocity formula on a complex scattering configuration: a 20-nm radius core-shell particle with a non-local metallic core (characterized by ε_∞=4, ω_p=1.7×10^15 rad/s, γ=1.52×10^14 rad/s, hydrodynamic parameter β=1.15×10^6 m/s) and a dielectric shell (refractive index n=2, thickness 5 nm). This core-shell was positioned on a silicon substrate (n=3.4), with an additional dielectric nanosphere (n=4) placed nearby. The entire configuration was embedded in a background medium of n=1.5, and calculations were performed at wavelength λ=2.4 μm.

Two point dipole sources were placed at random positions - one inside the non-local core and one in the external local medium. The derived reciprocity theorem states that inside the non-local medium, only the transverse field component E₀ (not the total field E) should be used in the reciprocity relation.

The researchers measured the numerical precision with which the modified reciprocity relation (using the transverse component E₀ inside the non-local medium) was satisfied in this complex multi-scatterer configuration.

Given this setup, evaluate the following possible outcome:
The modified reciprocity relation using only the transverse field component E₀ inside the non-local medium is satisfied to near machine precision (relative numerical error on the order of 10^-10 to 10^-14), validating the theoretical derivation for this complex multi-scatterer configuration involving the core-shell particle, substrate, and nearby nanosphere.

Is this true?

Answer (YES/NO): NO